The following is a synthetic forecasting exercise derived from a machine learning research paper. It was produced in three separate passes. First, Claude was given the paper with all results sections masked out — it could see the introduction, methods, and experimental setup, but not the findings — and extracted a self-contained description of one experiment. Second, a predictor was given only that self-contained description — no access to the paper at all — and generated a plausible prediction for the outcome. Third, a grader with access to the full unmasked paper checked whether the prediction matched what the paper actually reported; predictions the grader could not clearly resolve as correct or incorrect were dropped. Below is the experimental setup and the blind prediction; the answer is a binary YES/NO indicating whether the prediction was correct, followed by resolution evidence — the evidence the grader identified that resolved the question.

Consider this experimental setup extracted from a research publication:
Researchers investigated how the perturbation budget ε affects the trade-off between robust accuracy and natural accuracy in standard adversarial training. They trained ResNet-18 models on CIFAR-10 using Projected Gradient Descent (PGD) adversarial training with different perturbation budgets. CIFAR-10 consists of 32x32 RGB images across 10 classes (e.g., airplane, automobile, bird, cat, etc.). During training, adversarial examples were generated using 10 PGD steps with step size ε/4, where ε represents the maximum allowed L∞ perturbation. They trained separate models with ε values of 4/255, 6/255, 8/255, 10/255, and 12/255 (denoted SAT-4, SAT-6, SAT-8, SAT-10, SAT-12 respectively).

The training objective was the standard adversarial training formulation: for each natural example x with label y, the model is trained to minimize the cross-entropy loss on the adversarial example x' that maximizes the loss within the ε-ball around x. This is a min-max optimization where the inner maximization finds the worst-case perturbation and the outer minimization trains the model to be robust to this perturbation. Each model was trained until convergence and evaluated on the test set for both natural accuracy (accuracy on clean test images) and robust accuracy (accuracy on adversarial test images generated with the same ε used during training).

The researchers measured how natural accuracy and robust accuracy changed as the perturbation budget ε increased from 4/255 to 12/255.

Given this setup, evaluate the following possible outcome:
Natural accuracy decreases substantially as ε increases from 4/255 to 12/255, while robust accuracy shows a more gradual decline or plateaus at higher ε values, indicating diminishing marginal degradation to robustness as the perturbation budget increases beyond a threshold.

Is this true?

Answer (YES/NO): NO